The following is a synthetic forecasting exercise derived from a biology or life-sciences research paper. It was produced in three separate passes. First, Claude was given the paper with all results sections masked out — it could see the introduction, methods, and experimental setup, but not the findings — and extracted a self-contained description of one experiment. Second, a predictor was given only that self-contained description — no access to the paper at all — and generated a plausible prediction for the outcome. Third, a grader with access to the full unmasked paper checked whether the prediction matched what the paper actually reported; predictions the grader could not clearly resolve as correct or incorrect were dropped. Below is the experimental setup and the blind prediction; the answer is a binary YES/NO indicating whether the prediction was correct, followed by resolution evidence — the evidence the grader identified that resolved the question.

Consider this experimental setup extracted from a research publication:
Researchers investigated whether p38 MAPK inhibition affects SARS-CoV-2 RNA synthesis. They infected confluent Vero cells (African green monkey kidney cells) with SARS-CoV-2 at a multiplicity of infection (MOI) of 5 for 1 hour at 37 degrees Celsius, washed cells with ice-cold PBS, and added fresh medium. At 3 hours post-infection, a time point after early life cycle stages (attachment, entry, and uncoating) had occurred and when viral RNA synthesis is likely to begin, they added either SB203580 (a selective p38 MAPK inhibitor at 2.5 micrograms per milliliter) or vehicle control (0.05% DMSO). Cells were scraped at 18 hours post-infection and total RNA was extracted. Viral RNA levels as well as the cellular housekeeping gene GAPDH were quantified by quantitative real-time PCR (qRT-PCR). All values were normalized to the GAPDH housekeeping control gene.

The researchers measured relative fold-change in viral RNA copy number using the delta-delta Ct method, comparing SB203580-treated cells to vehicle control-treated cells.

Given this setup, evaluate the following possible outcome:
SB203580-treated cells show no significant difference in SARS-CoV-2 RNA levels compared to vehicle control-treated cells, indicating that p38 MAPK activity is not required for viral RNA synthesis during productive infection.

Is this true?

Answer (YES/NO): NO